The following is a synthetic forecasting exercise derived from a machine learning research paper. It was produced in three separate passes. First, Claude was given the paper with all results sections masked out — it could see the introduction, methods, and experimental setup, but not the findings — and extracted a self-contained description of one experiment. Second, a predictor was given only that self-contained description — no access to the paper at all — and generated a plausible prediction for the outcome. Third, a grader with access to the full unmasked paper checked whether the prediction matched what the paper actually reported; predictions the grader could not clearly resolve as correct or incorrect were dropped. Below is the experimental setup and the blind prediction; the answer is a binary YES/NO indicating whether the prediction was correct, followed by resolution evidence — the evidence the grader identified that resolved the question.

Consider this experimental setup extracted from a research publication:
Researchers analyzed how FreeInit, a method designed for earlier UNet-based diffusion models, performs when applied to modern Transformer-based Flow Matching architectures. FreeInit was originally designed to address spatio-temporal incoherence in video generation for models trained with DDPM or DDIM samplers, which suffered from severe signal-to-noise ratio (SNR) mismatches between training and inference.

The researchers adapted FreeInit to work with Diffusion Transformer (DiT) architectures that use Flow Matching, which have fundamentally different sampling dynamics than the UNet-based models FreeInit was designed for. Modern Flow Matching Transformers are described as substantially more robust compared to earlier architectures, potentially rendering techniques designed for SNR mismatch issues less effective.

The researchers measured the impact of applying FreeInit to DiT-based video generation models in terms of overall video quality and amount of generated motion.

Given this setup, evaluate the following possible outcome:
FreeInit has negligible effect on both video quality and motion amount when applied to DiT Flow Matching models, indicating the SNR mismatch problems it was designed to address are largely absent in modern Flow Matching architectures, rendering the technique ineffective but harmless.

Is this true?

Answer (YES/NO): NO